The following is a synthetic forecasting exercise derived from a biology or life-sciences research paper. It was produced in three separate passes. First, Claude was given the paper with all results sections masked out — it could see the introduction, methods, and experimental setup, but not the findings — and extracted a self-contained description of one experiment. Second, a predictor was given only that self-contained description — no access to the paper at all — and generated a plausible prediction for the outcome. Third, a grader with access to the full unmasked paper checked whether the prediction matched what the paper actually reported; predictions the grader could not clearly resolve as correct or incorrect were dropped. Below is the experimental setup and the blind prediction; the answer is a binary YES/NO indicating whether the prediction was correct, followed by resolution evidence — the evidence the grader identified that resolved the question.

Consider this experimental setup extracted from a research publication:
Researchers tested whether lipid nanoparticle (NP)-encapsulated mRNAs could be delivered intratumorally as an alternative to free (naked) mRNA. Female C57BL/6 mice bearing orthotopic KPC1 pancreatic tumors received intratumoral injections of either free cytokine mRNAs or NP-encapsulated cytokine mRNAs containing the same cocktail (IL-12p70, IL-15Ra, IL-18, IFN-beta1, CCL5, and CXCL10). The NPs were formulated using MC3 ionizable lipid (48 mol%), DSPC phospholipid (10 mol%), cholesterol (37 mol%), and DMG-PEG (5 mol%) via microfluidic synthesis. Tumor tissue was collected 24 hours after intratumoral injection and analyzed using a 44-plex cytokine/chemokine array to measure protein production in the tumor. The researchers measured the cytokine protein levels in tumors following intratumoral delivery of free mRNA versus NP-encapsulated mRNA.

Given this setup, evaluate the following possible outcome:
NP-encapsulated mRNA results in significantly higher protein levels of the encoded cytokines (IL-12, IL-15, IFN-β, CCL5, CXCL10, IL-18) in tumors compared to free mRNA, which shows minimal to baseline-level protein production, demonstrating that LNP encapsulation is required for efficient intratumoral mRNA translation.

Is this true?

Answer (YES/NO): NO